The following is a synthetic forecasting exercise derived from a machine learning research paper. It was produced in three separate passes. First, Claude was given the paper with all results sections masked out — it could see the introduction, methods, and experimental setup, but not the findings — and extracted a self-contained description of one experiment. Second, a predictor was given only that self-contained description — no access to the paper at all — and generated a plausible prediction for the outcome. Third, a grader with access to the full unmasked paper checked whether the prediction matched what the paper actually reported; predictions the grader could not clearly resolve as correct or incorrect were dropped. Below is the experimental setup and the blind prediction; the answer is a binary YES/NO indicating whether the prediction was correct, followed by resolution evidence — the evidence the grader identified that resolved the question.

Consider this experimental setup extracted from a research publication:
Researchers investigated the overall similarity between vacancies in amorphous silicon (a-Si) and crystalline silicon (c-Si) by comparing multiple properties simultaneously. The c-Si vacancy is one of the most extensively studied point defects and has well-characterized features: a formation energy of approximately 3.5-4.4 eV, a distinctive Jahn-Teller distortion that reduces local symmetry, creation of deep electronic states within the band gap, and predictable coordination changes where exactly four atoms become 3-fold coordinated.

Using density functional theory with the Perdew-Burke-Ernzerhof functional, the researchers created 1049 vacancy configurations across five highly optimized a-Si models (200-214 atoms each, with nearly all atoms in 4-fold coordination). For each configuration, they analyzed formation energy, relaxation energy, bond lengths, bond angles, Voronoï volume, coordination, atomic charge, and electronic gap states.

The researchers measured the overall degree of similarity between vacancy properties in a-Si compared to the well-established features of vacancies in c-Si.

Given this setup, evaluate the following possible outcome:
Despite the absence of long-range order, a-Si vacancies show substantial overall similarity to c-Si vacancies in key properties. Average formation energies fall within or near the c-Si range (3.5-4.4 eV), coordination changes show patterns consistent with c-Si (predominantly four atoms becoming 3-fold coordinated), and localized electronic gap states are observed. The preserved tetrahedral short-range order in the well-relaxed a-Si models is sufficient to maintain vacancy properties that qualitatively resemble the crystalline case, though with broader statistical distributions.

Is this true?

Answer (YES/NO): NO